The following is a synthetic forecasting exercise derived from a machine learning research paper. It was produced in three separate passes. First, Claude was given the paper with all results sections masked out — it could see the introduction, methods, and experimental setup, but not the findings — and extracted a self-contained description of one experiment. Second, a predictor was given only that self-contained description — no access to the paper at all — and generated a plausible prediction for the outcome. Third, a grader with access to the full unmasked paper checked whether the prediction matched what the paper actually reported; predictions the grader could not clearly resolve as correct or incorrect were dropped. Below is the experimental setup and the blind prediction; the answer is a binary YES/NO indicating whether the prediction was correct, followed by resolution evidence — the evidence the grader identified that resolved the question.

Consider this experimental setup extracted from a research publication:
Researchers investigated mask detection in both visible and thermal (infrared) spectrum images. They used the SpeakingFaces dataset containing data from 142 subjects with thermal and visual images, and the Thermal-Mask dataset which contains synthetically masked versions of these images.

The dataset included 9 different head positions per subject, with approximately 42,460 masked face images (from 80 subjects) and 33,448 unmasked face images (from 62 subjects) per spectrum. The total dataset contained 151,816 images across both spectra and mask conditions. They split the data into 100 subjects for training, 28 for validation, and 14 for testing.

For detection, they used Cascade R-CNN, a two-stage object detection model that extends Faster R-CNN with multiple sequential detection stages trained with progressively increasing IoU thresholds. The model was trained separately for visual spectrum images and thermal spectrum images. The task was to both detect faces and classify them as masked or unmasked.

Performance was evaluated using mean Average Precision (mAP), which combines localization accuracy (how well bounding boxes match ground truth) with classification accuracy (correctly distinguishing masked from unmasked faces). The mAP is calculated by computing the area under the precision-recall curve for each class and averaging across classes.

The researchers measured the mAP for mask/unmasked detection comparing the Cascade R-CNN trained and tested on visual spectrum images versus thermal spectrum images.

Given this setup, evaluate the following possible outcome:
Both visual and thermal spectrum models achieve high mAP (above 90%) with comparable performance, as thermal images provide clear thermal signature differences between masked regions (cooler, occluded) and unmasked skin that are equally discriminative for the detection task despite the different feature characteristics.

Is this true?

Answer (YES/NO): NO